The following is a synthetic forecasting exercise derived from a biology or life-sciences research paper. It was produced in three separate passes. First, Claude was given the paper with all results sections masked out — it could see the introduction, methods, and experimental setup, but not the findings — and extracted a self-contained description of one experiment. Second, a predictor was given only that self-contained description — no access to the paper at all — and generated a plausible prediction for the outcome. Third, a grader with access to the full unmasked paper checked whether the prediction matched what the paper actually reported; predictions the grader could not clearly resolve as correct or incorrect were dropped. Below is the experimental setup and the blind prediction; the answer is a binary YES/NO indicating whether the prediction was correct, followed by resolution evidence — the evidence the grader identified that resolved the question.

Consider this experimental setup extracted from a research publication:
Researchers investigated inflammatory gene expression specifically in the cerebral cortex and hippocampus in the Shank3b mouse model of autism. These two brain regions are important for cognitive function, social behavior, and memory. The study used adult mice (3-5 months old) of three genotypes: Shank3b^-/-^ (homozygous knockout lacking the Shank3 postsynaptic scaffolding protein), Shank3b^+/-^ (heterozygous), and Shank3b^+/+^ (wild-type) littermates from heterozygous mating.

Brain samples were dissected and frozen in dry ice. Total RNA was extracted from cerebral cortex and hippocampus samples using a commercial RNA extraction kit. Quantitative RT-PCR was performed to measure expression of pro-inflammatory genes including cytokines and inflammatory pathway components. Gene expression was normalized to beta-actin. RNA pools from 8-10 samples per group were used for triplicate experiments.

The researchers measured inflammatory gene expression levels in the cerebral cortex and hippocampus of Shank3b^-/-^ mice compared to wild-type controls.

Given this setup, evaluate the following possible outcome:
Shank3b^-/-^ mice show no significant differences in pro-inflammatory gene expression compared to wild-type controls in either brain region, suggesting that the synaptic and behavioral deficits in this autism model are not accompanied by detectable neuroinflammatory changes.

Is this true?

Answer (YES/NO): NO